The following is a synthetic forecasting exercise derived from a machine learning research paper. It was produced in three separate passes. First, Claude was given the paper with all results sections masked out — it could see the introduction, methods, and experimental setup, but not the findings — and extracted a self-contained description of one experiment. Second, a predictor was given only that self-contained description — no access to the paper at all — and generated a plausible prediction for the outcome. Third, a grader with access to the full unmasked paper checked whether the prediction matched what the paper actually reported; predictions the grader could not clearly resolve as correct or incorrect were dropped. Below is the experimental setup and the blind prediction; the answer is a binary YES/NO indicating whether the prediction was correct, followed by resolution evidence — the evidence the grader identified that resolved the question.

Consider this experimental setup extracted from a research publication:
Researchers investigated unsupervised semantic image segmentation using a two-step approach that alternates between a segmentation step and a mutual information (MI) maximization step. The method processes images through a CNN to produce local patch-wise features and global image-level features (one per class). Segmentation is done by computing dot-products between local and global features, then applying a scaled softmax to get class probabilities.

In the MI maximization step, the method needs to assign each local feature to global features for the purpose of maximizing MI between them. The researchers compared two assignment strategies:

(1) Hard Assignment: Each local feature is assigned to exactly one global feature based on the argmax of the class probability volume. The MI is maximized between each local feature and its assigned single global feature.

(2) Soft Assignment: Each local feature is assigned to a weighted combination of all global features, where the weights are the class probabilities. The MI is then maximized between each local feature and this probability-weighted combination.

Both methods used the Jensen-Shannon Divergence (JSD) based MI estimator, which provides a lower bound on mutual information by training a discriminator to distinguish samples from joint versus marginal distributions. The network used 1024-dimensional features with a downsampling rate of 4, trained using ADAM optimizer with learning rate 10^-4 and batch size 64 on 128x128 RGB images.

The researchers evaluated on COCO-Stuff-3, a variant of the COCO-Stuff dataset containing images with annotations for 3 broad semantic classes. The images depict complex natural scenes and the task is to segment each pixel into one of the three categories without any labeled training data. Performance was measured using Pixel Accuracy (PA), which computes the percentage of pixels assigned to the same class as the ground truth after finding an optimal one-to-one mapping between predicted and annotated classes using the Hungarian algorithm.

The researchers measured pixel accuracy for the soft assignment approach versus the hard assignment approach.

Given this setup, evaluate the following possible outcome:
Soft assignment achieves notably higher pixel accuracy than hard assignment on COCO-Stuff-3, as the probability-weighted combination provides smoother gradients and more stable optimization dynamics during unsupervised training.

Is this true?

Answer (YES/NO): YES